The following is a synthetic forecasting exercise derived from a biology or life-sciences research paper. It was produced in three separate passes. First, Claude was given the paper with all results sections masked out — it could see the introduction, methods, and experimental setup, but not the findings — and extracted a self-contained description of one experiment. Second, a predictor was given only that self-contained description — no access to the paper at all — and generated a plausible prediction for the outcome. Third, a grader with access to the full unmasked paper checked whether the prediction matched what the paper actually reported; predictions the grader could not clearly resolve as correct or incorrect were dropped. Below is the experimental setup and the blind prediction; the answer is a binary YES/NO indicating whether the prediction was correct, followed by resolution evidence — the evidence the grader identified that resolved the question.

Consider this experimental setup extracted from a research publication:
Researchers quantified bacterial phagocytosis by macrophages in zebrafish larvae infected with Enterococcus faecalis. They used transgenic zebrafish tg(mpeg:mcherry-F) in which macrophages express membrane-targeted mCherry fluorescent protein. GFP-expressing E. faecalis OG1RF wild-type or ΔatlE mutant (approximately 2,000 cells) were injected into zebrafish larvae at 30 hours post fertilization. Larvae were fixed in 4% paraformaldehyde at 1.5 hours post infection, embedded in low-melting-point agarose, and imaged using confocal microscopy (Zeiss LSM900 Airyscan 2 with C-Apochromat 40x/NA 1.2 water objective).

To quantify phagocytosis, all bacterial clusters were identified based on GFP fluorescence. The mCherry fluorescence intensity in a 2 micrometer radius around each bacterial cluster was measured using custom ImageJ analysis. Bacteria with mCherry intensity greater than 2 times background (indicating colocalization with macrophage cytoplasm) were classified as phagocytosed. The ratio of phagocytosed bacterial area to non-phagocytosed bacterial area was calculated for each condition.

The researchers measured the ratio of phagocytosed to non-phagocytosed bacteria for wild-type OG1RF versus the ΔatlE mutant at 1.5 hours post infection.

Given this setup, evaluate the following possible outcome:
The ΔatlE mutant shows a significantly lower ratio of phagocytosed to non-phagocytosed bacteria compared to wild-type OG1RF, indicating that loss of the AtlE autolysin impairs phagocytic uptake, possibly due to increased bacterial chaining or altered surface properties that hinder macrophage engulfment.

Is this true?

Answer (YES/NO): NO